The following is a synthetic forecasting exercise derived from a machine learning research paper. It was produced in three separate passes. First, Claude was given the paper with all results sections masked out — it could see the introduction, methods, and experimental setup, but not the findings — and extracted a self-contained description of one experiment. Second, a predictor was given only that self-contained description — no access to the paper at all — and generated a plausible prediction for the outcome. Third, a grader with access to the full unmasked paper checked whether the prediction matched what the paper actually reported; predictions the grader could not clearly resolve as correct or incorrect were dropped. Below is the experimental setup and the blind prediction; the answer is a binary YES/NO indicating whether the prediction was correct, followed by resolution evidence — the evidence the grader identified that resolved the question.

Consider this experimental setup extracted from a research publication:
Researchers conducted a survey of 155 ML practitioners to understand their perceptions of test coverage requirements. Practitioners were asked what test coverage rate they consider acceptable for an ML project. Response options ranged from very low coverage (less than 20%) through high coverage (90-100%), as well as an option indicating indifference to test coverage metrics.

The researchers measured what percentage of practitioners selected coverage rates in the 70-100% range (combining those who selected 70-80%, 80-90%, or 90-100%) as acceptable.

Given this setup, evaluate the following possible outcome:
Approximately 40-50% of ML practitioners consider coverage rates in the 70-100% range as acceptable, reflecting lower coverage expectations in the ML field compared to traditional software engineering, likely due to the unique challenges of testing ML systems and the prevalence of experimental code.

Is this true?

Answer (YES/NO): NO